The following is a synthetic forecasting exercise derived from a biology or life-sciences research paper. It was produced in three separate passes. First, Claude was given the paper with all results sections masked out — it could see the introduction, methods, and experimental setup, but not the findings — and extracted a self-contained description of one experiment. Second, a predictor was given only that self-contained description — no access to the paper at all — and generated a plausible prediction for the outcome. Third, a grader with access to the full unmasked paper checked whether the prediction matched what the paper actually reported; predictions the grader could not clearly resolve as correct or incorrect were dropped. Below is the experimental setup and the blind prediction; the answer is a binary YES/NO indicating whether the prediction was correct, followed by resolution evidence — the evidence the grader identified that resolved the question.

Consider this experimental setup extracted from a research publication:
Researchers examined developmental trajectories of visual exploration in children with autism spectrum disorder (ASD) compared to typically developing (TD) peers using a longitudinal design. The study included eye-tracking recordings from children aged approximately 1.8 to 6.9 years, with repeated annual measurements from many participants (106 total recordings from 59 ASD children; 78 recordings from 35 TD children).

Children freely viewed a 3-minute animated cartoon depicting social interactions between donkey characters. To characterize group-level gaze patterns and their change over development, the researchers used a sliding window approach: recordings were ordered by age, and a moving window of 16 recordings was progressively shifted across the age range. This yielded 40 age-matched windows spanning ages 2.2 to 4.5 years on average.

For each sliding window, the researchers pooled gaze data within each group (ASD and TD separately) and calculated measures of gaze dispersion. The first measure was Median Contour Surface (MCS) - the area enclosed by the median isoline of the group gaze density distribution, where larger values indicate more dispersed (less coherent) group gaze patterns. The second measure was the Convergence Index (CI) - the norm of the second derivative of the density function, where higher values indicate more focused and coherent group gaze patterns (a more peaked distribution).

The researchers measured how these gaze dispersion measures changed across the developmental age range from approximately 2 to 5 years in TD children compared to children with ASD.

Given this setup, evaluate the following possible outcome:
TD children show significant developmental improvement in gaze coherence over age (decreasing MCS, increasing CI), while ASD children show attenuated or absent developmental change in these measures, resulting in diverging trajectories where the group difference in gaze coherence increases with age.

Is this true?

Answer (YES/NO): NO